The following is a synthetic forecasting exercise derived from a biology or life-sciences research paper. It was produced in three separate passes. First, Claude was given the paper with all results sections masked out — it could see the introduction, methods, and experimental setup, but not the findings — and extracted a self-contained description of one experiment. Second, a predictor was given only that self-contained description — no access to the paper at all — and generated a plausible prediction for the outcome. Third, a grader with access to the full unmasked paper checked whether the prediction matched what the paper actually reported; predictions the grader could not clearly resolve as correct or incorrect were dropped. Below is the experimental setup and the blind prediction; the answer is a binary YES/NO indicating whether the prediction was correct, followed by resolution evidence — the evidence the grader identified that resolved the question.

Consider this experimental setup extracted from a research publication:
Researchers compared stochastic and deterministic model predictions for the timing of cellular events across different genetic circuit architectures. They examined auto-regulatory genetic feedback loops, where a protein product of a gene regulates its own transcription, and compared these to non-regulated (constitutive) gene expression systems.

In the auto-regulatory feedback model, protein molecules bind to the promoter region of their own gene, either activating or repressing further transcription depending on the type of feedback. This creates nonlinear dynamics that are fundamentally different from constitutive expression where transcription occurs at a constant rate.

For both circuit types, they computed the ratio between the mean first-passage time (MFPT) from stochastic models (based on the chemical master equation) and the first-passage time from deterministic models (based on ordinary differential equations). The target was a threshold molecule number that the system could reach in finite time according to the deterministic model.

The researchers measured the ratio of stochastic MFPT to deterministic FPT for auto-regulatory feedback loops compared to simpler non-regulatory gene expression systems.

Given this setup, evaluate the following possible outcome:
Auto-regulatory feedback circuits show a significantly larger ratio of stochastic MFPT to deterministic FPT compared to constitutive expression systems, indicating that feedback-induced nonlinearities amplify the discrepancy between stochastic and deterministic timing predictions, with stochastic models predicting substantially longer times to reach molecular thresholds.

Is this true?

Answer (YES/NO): YES